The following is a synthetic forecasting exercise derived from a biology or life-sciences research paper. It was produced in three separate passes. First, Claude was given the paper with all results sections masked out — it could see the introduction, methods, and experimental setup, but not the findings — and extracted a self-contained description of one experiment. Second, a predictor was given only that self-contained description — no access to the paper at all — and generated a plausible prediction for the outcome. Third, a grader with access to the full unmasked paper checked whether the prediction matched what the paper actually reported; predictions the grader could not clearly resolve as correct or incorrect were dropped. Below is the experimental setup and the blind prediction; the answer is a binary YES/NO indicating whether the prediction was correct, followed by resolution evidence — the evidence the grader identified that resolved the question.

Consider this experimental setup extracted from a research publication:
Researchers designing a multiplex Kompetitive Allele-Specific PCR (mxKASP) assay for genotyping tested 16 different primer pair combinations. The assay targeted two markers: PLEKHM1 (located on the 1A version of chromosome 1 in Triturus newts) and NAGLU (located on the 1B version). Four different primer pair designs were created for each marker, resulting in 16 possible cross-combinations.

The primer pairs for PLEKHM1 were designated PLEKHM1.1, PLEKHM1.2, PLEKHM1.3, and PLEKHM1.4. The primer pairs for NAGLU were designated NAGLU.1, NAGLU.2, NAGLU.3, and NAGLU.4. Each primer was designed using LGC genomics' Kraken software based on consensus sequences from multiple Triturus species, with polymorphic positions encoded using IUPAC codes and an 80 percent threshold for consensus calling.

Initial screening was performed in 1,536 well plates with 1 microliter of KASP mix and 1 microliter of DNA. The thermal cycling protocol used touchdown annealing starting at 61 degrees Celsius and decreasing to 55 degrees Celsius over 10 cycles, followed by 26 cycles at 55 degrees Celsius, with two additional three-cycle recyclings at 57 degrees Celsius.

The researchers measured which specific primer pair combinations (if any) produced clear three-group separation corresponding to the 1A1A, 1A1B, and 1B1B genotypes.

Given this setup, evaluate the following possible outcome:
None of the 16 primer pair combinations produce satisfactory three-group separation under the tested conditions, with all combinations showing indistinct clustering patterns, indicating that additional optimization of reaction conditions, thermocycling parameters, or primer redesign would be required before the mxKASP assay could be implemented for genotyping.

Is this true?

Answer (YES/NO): NO